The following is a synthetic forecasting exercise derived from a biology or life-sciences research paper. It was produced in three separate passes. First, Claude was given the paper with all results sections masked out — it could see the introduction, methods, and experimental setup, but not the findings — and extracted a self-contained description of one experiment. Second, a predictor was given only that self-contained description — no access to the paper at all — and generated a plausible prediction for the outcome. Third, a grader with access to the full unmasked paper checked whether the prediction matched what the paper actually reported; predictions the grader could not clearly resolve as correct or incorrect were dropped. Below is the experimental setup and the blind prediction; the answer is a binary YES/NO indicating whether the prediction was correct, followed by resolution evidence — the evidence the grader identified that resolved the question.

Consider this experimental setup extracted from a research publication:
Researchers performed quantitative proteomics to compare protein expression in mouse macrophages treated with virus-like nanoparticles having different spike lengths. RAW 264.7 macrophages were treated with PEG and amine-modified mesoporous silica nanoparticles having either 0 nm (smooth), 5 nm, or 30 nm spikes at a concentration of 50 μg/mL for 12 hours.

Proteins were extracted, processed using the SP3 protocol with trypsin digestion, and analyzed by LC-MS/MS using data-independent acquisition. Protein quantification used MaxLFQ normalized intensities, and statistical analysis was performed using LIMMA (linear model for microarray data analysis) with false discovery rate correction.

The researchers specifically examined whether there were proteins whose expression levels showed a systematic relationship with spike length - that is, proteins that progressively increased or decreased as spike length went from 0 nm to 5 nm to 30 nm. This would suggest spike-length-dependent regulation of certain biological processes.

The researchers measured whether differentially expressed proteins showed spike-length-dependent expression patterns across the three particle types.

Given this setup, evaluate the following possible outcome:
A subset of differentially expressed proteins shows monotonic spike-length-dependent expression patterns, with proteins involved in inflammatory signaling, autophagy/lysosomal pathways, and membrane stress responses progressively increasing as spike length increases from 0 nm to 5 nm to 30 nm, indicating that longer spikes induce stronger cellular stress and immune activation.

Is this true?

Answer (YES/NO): NO